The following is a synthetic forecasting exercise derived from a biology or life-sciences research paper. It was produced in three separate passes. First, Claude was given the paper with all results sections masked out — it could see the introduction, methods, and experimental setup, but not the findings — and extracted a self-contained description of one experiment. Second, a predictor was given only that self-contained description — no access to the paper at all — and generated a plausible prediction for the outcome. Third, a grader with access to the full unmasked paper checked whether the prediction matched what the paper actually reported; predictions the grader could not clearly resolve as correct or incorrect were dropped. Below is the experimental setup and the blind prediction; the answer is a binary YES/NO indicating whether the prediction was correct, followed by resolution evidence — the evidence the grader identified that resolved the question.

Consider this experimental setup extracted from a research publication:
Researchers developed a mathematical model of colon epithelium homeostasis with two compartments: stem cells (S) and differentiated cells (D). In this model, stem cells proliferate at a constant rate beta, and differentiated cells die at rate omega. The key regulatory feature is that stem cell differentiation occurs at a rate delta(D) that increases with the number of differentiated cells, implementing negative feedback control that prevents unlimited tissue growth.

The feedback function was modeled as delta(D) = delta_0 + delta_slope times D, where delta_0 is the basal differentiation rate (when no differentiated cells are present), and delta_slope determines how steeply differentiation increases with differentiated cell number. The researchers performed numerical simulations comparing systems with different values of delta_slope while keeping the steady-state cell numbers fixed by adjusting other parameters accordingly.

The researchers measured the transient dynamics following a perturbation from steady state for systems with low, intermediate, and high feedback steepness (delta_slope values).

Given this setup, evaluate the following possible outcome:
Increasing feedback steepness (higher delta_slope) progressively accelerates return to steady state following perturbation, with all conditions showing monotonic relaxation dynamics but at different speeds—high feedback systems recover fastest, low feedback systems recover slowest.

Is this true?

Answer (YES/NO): NO